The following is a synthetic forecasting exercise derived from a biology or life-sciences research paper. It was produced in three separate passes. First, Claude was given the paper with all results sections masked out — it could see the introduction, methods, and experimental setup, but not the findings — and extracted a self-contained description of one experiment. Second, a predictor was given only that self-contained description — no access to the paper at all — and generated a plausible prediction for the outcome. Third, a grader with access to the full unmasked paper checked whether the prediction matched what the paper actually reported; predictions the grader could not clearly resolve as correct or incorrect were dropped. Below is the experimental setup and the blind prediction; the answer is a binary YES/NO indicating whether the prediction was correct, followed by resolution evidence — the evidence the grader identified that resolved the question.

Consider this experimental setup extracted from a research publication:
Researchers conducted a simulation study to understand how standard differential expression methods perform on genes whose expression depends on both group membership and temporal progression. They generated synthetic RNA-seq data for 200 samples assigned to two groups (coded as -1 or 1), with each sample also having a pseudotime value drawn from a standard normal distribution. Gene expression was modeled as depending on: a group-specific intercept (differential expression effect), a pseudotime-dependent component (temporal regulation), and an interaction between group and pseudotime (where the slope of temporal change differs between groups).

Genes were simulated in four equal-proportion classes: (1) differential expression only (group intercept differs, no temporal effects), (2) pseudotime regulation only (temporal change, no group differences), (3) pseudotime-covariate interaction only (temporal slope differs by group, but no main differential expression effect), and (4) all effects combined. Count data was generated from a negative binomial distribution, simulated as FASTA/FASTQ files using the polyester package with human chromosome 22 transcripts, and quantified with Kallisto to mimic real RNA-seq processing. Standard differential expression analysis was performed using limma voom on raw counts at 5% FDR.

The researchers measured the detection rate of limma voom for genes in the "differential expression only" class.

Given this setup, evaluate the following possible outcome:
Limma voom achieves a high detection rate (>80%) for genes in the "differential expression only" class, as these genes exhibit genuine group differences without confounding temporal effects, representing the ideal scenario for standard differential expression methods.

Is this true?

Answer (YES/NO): NO